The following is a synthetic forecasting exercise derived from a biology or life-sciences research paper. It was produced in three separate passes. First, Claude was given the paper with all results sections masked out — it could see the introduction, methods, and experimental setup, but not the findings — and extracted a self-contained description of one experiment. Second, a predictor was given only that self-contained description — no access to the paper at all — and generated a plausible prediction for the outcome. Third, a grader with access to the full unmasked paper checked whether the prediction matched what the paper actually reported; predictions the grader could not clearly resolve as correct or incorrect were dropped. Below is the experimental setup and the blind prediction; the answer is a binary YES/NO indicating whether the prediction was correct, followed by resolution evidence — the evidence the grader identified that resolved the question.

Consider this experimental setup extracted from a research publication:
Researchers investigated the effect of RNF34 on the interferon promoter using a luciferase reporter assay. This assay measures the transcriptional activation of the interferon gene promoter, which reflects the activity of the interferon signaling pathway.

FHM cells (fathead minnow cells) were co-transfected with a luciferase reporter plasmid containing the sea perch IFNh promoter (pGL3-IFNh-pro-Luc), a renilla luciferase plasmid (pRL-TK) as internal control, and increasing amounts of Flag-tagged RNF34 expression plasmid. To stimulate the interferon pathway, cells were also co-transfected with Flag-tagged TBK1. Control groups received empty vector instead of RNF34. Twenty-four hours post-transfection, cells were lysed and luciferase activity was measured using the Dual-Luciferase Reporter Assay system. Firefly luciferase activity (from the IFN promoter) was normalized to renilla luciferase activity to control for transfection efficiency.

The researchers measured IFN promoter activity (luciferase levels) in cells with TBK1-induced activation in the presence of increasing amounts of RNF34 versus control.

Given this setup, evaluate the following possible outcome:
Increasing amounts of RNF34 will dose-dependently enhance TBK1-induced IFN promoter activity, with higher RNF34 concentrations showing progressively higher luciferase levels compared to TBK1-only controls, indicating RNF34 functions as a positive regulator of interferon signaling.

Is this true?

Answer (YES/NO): NO